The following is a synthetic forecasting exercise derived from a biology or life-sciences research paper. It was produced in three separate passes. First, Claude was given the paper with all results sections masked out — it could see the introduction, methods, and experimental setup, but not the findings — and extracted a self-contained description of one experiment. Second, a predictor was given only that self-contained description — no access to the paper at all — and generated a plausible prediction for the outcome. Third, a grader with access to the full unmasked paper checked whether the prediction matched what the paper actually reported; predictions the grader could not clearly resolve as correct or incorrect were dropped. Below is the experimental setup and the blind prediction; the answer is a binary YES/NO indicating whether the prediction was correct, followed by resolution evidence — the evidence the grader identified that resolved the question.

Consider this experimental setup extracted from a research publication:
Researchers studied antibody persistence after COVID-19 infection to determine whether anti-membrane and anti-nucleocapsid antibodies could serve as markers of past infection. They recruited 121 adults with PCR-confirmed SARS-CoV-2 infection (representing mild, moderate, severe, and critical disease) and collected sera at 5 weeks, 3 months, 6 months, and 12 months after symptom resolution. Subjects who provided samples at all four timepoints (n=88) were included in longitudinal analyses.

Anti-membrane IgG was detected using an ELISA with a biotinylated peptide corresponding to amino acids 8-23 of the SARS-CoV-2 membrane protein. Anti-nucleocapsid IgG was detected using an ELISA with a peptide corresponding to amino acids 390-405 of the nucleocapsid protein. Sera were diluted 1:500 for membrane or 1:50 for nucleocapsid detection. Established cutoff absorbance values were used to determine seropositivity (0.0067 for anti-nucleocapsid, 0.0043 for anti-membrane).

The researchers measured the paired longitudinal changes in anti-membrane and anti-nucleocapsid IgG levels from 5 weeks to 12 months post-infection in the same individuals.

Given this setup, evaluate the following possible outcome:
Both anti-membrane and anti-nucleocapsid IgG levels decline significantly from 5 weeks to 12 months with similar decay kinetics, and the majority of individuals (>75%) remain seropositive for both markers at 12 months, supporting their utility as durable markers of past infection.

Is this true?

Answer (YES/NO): NO